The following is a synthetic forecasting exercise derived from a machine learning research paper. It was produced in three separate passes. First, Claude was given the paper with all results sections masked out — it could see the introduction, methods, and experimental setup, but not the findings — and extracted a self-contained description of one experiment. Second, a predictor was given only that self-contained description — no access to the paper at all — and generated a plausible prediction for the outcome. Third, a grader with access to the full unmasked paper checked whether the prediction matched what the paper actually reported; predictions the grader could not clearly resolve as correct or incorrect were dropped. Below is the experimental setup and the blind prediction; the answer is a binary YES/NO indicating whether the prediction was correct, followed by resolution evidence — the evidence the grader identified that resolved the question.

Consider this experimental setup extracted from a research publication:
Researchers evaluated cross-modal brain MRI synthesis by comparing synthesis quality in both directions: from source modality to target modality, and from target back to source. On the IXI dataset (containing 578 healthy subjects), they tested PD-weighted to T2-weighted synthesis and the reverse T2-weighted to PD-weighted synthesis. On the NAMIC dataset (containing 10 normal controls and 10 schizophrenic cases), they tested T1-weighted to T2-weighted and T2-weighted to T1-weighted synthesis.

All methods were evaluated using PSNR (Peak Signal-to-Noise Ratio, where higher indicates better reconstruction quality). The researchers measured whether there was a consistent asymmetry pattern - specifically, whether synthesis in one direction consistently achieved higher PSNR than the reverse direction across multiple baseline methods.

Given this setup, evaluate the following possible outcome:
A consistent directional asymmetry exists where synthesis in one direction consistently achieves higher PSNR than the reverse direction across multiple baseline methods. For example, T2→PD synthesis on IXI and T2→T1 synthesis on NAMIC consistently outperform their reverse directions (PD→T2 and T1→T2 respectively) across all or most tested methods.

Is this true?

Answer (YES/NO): NO